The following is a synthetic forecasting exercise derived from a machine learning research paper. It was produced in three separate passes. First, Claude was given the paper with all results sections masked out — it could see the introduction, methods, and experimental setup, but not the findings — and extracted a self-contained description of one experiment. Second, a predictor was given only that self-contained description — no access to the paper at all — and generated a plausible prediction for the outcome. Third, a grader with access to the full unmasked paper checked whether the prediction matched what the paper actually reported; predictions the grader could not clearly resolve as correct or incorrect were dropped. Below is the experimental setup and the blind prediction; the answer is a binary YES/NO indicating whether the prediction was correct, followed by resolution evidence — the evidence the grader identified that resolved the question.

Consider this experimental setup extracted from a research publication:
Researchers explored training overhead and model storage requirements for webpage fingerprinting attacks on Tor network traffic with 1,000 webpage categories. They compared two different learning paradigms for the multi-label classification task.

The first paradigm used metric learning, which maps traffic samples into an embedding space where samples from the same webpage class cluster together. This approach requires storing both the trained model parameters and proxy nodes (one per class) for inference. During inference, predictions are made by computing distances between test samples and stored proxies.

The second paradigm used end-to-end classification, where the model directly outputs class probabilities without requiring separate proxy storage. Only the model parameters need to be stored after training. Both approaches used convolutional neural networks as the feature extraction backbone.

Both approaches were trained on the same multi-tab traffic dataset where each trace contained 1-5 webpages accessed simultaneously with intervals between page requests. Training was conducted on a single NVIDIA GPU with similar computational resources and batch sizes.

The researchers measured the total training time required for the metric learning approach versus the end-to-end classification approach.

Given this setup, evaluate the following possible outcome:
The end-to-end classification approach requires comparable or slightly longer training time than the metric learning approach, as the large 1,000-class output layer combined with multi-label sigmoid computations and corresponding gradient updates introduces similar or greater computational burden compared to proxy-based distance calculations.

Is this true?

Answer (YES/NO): YES